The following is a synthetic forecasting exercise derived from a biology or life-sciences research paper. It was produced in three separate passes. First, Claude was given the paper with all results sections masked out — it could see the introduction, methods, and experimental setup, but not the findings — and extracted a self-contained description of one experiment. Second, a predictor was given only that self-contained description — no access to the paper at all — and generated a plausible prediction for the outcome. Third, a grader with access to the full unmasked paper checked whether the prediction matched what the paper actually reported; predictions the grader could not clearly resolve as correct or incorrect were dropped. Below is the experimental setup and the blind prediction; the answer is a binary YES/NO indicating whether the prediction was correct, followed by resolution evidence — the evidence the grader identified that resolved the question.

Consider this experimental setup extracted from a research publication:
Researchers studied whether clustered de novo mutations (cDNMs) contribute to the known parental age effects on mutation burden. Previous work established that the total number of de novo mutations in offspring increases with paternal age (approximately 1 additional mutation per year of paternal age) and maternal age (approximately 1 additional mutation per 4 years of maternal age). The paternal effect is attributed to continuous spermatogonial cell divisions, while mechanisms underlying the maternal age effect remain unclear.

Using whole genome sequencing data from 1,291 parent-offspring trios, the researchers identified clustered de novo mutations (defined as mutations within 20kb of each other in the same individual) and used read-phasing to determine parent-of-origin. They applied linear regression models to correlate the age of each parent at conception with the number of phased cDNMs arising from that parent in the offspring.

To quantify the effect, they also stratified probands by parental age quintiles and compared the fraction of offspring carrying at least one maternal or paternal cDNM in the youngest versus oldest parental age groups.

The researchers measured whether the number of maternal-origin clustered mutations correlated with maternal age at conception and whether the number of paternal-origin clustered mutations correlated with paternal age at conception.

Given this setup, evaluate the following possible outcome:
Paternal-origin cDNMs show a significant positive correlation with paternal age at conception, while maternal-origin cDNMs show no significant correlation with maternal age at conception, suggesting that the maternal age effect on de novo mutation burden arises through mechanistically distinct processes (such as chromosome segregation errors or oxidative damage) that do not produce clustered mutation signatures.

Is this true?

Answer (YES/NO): NO